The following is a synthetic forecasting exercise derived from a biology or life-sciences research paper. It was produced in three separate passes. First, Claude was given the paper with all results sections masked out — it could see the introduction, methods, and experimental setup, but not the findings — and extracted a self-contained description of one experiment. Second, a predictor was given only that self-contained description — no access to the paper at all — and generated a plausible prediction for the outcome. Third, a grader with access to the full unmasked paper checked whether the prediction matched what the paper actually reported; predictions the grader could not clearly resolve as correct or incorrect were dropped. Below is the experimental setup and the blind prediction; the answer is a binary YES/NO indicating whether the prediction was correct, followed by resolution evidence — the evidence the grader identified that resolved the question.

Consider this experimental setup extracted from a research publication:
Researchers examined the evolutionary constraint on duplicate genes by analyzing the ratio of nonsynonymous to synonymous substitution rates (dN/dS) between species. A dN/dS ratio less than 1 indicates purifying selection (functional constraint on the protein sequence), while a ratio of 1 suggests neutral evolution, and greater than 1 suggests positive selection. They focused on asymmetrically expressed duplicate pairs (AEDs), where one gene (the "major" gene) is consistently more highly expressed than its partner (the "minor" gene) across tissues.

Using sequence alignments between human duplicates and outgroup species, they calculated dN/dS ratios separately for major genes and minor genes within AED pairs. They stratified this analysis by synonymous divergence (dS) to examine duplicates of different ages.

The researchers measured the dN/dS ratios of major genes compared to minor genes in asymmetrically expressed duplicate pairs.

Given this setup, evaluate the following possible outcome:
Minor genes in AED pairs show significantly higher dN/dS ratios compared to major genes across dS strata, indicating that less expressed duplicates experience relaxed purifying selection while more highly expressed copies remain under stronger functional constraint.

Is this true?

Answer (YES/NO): YES